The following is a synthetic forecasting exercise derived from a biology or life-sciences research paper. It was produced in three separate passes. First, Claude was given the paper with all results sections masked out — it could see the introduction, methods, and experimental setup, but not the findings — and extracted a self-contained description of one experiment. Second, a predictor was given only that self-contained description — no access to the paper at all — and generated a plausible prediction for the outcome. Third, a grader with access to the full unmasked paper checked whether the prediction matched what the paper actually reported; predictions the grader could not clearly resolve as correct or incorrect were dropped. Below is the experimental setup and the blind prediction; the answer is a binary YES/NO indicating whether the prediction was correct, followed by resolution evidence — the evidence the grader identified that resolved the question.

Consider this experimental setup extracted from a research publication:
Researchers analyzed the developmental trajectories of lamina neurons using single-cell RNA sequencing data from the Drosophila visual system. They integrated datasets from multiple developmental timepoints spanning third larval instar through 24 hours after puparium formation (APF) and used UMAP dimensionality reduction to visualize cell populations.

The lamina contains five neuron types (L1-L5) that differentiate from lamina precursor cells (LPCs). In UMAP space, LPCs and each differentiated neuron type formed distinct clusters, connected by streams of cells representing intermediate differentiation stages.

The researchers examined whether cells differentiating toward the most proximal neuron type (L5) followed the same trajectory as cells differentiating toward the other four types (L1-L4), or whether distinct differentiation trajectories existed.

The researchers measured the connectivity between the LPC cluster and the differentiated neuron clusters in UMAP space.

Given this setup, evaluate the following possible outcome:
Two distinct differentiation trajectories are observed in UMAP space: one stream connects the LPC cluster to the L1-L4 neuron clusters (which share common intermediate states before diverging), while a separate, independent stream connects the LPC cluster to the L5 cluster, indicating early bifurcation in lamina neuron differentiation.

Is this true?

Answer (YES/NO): YES